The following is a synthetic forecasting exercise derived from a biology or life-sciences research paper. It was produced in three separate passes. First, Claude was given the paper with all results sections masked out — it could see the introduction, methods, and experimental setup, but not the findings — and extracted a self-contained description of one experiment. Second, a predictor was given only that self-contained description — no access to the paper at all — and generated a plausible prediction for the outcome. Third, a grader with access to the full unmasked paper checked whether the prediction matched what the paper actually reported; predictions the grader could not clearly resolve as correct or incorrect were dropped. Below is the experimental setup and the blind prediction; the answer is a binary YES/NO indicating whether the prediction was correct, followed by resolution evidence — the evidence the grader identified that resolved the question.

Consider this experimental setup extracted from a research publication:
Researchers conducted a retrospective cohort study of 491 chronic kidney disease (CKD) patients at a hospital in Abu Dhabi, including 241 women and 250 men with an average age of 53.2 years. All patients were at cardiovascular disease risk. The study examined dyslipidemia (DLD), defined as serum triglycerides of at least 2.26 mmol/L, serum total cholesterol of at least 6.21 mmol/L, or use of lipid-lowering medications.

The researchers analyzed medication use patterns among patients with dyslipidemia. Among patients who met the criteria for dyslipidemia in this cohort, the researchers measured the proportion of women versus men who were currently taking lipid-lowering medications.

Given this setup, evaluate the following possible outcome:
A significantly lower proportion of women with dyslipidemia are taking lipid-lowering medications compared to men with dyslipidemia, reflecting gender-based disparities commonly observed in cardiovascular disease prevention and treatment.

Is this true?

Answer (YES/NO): NO